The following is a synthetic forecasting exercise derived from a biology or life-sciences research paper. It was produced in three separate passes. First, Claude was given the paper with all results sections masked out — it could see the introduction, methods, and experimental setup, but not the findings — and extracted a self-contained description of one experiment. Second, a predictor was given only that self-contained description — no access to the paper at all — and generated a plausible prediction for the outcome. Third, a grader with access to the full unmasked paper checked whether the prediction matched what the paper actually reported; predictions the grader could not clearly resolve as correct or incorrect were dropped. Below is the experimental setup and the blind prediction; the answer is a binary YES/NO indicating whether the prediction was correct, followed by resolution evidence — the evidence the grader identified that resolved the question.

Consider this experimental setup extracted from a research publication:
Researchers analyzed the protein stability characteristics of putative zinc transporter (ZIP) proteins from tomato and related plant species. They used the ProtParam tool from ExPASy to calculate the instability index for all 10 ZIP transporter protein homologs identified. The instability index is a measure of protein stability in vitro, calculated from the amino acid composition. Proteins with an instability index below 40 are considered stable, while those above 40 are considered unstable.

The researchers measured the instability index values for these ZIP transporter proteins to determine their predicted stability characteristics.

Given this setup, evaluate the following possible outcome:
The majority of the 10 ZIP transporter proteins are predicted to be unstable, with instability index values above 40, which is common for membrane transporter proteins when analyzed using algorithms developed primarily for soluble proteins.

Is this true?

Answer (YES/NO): NO